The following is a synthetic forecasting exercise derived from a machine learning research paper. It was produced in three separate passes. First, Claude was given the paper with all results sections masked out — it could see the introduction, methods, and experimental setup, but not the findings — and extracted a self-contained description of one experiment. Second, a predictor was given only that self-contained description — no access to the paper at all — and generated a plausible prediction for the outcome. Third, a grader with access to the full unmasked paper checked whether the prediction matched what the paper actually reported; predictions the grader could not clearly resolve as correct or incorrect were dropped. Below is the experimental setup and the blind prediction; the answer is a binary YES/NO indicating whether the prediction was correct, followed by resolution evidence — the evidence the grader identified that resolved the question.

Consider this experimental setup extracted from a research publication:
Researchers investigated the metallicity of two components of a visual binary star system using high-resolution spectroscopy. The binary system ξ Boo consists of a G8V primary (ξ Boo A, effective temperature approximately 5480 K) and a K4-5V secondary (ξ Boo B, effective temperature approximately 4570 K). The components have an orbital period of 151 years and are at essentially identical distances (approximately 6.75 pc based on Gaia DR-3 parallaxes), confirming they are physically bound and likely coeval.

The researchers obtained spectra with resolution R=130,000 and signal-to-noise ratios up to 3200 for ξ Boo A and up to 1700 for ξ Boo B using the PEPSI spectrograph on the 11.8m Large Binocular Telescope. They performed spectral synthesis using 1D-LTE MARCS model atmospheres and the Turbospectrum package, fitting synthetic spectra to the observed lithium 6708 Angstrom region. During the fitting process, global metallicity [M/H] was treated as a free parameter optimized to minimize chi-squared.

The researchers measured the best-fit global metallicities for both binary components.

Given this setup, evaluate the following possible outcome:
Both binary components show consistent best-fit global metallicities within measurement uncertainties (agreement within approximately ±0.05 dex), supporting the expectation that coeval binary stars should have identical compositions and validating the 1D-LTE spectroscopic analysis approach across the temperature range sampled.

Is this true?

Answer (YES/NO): NO